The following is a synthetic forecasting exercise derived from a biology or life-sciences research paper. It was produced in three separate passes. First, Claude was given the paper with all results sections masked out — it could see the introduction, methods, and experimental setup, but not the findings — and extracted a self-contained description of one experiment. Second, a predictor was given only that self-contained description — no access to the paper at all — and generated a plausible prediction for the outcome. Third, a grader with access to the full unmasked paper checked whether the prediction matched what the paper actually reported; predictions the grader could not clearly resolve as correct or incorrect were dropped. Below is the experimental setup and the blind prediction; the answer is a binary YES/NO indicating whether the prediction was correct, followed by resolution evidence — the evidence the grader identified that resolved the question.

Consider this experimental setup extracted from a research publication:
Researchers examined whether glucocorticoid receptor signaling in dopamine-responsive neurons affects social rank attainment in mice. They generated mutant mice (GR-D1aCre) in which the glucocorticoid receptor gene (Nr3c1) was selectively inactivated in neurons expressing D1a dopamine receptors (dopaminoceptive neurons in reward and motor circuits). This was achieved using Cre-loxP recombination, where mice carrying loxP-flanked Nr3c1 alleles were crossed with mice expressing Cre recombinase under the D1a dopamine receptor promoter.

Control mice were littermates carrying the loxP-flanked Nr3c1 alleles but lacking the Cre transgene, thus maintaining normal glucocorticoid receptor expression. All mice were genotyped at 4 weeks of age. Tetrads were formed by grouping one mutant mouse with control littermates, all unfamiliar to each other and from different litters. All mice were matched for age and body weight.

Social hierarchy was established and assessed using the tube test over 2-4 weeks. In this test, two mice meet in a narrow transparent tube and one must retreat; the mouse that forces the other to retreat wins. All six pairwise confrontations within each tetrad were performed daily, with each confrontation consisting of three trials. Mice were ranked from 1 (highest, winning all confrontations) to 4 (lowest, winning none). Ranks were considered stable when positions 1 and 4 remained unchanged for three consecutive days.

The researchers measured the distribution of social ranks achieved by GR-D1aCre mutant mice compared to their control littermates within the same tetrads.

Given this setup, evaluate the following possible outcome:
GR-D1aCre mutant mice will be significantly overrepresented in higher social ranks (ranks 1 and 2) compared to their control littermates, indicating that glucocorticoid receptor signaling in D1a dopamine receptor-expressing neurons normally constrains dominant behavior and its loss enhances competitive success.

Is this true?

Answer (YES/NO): YES